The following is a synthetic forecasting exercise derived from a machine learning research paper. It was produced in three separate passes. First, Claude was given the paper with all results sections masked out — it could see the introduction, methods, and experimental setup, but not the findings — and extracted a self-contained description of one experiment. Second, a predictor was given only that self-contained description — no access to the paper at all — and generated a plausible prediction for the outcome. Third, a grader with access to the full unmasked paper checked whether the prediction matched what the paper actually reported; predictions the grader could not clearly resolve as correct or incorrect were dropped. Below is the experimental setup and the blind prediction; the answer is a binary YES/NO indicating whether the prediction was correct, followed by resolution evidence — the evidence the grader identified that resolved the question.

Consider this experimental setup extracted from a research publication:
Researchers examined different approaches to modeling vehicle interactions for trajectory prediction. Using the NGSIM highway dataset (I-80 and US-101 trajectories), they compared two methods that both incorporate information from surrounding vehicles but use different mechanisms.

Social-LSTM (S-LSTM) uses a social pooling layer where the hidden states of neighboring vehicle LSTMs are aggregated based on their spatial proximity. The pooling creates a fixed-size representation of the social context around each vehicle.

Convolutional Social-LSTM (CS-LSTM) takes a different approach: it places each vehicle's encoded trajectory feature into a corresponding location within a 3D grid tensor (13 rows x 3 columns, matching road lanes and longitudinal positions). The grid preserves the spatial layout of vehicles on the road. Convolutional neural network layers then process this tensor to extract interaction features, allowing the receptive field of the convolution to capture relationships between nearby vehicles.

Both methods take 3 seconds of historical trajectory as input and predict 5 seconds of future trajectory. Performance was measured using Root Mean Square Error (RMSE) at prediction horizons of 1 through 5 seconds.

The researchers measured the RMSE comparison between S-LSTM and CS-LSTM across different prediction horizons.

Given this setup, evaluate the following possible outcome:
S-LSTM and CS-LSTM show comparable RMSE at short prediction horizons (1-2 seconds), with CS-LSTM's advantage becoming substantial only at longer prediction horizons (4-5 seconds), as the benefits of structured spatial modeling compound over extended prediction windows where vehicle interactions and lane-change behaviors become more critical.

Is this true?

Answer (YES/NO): NO